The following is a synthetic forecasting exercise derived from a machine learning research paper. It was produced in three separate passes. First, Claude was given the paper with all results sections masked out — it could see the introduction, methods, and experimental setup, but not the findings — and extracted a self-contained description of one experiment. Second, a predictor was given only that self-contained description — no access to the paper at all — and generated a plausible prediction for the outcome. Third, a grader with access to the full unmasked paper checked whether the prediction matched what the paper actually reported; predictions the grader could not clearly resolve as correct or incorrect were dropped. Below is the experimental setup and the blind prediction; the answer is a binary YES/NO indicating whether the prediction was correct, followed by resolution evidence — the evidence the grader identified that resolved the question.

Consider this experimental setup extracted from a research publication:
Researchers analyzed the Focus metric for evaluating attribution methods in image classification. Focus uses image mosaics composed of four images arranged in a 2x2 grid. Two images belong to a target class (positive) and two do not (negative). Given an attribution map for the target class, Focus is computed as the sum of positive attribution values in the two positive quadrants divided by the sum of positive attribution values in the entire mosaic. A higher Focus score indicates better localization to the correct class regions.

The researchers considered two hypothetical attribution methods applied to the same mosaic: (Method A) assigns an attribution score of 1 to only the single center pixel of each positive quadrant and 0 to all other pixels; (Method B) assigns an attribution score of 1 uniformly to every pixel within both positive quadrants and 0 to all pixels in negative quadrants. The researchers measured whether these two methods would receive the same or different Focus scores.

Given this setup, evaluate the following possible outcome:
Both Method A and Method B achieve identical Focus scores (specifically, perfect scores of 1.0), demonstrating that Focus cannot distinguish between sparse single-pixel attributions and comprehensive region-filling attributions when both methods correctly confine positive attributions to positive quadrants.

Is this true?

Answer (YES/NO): YES